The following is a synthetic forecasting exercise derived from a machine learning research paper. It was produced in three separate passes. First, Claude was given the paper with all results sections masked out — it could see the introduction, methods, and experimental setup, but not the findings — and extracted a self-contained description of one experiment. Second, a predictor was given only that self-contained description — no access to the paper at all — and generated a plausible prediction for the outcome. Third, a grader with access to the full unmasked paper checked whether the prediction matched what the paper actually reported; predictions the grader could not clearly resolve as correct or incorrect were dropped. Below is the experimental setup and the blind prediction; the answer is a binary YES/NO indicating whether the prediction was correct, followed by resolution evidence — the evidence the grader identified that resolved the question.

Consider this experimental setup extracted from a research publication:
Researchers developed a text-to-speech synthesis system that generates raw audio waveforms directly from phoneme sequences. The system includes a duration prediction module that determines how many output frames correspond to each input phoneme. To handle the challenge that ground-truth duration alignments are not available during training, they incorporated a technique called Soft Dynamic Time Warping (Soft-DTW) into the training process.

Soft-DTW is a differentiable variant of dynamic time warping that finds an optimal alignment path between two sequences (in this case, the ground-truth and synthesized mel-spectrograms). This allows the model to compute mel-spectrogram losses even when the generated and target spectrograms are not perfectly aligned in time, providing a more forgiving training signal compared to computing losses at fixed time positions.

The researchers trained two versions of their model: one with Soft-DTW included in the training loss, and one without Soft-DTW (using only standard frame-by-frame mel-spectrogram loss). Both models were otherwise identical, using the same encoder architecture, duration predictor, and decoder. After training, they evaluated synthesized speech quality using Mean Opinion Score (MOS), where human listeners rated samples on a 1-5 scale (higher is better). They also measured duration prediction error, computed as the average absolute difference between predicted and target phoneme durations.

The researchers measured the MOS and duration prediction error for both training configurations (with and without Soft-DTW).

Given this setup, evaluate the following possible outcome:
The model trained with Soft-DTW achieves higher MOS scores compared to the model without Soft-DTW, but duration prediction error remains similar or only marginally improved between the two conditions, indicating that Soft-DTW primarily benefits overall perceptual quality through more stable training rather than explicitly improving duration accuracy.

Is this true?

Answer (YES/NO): NO